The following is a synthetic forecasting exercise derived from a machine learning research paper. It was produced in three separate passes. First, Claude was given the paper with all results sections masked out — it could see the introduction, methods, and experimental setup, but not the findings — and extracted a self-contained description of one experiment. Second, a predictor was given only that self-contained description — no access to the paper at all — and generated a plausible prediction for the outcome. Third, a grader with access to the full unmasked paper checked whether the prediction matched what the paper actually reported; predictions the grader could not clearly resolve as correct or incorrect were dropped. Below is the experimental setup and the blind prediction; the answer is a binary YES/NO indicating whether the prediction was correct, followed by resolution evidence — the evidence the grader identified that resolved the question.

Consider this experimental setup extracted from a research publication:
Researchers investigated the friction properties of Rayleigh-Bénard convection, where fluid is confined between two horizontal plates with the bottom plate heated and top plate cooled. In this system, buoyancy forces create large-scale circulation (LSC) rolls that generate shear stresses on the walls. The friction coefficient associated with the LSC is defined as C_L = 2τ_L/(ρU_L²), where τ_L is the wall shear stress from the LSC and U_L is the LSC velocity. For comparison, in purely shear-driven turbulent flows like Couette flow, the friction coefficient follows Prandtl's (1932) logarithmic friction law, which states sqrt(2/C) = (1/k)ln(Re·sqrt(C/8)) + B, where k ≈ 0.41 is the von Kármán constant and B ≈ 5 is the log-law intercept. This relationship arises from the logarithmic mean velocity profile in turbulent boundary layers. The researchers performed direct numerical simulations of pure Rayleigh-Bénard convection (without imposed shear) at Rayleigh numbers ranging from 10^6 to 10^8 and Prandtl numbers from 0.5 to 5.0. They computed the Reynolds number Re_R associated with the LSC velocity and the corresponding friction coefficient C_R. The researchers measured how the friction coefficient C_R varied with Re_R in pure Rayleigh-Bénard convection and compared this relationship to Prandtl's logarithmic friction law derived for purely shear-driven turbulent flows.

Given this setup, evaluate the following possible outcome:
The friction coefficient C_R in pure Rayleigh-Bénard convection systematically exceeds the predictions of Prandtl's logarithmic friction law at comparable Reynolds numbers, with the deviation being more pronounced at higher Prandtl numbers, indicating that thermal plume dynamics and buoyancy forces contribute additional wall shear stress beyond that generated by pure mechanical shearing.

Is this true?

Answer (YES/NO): NO